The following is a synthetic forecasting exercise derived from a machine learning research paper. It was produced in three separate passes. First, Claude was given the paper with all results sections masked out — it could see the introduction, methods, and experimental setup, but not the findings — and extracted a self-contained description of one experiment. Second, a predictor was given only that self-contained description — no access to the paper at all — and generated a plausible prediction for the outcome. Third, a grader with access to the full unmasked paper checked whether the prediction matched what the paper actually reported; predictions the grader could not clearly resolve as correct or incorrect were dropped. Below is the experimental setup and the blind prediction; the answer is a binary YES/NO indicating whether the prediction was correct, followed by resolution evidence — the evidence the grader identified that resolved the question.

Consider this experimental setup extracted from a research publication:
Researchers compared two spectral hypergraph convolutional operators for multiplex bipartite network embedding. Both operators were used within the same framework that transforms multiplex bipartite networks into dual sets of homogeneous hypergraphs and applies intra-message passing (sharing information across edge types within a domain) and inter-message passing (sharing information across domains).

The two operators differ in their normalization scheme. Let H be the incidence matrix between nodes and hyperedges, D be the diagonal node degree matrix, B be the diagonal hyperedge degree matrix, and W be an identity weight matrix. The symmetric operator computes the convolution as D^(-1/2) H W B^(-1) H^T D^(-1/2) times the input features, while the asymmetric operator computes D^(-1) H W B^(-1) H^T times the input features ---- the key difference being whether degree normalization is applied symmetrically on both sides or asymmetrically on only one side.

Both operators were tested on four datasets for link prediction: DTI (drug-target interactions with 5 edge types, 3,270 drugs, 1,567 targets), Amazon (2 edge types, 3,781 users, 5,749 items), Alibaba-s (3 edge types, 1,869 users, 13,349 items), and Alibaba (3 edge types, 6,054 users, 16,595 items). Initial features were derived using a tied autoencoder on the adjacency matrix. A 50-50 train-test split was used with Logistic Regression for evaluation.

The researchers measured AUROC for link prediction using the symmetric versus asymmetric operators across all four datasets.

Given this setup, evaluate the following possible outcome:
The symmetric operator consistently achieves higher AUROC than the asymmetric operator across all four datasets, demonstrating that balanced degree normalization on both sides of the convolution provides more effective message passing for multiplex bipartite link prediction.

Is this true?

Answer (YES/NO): NO